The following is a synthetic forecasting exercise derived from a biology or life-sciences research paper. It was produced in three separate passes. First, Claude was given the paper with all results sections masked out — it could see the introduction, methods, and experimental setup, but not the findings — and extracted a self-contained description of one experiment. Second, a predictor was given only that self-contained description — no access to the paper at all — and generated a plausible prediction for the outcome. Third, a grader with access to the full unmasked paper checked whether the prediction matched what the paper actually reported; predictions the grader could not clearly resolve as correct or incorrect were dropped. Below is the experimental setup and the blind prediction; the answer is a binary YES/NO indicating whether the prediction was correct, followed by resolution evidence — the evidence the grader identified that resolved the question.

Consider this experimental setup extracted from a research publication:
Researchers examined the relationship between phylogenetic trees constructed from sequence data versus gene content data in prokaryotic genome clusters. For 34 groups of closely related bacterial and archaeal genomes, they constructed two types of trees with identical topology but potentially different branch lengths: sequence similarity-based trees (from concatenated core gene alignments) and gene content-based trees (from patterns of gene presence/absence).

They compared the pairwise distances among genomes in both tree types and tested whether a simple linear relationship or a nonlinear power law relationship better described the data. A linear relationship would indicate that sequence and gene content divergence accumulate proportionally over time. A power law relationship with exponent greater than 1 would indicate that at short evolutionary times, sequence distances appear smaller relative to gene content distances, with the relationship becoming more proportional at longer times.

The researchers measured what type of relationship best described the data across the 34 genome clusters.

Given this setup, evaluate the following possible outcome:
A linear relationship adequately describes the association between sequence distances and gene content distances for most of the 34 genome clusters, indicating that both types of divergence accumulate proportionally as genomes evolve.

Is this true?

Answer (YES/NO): NO